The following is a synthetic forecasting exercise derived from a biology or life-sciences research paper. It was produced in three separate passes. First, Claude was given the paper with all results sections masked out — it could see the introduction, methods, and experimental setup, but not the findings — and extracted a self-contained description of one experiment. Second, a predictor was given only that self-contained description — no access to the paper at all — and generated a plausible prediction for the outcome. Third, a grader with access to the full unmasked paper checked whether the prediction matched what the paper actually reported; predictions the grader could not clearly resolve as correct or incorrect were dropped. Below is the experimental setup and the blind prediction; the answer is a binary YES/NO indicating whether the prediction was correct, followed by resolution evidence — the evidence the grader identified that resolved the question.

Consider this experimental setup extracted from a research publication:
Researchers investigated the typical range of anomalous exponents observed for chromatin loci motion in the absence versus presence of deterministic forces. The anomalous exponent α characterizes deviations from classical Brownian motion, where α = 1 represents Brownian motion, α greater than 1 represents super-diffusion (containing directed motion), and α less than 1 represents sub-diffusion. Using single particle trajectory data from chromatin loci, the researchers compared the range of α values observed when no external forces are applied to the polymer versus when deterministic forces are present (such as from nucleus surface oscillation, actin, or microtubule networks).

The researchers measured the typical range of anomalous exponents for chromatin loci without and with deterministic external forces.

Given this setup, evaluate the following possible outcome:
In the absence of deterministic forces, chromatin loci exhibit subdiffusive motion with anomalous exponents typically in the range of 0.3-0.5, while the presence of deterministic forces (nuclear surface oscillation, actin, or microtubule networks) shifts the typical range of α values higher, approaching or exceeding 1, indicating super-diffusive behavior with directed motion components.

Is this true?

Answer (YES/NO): YES